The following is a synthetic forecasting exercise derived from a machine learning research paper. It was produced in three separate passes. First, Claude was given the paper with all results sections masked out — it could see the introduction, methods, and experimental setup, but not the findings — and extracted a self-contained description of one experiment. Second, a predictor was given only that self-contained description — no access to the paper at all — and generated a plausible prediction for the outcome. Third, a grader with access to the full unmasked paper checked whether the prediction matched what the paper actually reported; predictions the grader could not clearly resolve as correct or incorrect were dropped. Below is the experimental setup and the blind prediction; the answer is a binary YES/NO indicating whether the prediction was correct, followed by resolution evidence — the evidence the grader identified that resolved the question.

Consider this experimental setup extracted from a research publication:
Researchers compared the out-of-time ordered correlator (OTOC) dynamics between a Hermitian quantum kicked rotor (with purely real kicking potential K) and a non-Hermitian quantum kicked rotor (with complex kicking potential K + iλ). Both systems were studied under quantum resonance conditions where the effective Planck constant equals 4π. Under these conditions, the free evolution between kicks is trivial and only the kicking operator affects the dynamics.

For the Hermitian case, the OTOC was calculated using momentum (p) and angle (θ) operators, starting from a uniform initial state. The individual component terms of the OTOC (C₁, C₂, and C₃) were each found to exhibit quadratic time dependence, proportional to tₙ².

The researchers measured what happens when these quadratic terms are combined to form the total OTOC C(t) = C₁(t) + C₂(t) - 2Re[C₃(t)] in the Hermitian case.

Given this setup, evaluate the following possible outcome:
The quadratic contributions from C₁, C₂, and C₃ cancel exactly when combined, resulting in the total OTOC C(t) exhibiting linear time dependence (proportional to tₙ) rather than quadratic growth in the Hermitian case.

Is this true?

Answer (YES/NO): NO